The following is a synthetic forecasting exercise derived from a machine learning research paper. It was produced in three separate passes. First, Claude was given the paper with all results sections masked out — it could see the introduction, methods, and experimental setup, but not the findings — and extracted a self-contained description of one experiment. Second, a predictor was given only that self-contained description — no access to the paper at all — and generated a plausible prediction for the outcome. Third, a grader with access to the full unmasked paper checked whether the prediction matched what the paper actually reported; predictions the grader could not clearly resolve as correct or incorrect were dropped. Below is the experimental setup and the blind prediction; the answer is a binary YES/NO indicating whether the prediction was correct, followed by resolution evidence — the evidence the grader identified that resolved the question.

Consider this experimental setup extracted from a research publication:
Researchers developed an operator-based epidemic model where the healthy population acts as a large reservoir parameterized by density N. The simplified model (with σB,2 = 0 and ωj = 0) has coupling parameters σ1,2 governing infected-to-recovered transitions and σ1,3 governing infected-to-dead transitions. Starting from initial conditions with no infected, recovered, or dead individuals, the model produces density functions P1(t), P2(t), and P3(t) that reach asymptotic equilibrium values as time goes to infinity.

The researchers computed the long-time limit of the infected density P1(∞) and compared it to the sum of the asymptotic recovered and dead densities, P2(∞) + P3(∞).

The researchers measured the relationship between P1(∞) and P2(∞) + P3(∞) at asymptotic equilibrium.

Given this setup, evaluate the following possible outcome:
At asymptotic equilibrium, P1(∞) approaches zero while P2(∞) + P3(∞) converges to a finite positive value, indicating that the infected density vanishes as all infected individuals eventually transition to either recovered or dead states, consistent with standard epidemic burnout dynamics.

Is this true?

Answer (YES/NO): NO